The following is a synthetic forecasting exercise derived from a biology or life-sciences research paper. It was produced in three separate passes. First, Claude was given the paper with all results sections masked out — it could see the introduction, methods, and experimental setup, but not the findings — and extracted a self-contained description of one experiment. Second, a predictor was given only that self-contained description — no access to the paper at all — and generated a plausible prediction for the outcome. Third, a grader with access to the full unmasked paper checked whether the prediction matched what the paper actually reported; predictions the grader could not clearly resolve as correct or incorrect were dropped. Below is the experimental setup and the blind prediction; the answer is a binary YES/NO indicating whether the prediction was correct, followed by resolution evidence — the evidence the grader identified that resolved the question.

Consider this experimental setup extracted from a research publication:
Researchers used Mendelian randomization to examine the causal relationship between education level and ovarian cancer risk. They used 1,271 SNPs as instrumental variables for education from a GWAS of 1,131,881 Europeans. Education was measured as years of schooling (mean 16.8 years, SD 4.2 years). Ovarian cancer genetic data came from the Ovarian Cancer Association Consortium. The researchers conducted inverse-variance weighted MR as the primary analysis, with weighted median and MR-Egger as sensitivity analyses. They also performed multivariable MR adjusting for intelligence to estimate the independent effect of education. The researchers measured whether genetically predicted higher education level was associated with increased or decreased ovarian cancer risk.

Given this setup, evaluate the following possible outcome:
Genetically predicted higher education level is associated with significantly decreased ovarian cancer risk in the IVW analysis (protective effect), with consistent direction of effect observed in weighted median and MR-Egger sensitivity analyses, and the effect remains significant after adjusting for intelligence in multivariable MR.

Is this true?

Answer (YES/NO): YES